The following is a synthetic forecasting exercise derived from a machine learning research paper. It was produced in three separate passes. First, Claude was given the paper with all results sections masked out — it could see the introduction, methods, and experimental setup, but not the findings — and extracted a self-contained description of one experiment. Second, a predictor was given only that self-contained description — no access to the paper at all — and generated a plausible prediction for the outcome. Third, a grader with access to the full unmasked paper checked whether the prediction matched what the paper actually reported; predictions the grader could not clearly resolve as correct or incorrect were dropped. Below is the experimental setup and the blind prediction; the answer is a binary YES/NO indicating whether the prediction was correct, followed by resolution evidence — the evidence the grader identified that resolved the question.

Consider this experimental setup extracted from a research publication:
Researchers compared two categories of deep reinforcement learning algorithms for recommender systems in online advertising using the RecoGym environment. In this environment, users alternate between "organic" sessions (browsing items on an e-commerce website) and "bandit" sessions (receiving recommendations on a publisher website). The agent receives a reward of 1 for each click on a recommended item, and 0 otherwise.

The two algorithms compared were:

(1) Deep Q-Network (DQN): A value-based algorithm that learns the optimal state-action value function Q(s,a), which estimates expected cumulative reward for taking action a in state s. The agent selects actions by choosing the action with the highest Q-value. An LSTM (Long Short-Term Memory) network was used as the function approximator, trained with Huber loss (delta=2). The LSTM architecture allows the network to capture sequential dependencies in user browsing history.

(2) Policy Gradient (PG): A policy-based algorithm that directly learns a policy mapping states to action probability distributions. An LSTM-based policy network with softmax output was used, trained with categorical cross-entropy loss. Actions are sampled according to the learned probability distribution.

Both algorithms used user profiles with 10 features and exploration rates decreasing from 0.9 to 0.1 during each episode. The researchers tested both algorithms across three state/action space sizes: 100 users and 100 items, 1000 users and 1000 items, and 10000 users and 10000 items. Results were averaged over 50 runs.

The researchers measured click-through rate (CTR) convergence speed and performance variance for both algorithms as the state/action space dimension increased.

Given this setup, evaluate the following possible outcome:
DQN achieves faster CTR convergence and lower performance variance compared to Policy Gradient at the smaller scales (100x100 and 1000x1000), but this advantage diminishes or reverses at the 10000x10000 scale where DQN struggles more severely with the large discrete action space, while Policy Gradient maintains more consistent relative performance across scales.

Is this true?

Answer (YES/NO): NO